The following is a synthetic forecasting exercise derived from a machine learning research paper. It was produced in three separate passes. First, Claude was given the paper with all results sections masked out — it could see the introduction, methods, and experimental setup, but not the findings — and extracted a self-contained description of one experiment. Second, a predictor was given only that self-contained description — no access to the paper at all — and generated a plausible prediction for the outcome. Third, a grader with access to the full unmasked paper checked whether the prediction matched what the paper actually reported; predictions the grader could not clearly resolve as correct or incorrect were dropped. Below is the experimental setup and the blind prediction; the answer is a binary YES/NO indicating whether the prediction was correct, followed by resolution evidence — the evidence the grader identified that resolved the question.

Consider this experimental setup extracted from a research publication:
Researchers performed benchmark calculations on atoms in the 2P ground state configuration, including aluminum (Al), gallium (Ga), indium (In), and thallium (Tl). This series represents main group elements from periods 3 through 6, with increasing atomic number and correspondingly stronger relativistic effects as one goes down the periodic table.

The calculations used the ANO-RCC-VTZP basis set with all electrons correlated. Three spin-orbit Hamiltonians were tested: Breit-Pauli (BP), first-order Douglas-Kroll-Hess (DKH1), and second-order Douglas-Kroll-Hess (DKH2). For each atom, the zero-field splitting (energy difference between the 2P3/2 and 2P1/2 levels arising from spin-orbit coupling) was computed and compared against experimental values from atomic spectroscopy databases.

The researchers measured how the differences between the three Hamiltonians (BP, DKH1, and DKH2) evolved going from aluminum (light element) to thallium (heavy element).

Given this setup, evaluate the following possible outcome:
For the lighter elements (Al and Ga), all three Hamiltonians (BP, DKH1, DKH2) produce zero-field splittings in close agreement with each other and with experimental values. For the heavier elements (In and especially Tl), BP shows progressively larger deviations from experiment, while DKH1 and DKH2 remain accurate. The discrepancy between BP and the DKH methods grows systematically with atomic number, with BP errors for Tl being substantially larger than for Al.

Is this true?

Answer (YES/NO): NO